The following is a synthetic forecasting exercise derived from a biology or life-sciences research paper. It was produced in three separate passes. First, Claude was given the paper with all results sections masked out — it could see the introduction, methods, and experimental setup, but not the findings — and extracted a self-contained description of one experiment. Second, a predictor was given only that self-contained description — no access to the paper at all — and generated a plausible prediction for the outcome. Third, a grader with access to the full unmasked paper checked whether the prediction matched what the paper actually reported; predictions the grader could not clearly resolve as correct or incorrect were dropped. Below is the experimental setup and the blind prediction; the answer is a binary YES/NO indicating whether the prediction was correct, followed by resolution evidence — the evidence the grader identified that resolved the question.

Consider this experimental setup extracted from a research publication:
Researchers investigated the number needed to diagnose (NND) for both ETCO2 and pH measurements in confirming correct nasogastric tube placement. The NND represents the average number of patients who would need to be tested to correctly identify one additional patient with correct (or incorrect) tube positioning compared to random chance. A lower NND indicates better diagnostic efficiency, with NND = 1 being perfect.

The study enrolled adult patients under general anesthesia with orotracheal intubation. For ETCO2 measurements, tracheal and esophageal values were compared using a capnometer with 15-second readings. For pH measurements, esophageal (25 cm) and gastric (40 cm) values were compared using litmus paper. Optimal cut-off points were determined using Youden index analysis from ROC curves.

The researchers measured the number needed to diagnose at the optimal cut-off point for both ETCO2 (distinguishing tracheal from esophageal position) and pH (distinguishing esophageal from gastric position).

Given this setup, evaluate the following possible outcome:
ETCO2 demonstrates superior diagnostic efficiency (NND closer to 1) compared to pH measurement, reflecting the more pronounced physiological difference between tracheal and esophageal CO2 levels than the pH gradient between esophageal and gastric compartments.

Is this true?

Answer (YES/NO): YES